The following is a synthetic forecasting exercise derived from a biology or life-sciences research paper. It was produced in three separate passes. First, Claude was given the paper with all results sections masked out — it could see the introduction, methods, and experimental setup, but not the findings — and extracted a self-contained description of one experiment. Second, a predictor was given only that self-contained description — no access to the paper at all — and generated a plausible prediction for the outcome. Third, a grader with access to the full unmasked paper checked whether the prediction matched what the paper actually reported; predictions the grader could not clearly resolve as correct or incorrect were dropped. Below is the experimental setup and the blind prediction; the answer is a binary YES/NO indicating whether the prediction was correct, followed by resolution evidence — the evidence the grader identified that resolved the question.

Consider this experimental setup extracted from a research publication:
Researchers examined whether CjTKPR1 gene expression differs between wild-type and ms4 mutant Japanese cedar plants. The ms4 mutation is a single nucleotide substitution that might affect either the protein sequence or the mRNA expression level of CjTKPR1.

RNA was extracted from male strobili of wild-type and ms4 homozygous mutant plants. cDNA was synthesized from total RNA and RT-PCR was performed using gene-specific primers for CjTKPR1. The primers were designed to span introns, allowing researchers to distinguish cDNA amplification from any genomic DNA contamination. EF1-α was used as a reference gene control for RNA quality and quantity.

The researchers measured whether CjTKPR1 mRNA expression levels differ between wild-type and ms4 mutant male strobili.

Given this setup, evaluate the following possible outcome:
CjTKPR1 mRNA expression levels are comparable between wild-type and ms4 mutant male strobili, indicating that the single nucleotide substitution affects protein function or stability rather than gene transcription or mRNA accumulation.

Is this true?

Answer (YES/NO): YES